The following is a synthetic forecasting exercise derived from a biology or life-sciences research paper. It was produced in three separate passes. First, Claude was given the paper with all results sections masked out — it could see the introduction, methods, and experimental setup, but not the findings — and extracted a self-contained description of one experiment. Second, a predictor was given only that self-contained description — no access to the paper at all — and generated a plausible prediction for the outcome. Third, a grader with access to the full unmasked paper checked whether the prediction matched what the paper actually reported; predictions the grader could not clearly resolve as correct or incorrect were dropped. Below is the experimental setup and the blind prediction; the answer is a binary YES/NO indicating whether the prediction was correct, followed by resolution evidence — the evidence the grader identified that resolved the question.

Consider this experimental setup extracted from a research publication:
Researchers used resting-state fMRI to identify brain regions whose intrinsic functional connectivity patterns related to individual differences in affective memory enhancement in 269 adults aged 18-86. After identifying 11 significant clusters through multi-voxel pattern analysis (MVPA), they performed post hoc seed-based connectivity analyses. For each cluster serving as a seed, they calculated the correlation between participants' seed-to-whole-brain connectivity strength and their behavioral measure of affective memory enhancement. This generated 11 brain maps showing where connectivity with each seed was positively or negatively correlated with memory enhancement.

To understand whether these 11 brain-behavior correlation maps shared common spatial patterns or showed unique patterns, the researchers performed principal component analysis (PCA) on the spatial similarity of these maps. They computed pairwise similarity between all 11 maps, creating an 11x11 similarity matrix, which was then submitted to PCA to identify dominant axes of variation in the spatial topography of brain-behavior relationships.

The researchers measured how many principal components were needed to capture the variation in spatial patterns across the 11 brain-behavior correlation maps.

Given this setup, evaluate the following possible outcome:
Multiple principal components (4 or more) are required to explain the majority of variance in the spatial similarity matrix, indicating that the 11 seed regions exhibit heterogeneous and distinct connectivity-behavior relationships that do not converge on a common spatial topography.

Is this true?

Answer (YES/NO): NO